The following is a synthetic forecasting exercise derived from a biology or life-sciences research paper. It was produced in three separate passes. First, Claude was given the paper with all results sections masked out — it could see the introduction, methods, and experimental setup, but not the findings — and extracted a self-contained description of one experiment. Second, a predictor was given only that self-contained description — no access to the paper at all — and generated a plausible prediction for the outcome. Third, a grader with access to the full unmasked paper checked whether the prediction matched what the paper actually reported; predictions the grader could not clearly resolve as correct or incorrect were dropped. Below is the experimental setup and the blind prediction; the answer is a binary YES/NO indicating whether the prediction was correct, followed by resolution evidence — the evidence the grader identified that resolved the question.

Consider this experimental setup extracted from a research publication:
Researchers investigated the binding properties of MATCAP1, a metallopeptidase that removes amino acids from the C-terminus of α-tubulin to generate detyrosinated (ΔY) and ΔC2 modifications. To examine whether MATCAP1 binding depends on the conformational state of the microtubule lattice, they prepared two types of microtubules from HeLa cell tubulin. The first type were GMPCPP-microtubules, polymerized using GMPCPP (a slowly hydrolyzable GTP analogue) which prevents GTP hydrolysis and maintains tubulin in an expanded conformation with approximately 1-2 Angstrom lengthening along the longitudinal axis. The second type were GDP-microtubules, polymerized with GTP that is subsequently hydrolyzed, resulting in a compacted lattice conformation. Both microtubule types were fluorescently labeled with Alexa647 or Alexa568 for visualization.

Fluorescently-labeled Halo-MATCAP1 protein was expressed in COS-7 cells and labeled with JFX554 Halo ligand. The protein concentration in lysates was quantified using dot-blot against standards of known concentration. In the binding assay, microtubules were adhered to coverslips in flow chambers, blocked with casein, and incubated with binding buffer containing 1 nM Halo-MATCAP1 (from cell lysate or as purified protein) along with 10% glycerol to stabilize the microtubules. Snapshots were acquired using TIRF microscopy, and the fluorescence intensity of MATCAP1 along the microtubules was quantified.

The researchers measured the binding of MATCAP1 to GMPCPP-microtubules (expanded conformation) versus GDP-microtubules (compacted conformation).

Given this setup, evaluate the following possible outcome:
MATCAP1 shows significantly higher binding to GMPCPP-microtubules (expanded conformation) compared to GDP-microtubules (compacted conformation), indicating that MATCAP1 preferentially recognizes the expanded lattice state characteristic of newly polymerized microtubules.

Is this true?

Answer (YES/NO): YES